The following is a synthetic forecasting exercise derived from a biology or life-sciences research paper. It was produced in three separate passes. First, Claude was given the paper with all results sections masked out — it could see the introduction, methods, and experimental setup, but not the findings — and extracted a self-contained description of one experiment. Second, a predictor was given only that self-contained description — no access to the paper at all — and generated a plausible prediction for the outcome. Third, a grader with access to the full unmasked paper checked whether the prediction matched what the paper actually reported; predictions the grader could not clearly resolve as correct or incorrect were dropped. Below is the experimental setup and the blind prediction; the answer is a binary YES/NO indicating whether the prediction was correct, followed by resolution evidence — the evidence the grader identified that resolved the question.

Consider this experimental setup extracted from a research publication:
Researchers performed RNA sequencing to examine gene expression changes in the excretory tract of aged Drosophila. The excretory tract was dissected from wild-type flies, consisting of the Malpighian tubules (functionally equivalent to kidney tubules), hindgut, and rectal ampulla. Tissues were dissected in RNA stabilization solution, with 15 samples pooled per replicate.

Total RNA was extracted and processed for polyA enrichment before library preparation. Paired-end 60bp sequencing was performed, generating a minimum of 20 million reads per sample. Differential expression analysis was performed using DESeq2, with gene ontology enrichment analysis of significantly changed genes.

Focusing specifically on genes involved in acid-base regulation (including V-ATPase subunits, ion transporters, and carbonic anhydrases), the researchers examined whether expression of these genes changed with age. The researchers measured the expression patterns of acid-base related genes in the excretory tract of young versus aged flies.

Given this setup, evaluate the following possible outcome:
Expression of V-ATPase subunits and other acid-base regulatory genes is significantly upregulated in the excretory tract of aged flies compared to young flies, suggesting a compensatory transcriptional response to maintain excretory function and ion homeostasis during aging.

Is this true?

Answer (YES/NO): NO